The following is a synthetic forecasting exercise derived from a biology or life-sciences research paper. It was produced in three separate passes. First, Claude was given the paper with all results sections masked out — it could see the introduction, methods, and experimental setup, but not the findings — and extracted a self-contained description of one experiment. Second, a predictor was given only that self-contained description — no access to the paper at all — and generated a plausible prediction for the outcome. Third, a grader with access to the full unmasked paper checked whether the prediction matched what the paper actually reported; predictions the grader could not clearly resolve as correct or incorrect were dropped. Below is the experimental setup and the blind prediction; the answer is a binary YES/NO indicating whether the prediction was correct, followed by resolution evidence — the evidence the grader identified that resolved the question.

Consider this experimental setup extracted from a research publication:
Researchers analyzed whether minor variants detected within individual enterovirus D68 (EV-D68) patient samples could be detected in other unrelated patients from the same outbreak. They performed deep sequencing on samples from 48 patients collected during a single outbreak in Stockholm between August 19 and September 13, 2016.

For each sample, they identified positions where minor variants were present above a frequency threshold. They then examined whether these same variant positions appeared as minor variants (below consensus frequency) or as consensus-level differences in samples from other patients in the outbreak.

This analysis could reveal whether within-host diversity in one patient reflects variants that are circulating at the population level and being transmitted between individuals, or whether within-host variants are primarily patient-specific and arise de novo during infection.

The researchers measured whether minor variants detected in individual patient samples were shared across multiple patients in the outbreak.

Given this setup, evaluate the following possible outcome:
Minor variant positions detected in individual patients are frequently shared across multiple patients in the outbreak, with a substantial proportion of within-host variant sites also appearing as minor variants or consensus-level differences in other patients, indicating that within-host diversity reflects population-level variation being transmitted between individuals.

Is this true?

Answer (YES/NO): NO